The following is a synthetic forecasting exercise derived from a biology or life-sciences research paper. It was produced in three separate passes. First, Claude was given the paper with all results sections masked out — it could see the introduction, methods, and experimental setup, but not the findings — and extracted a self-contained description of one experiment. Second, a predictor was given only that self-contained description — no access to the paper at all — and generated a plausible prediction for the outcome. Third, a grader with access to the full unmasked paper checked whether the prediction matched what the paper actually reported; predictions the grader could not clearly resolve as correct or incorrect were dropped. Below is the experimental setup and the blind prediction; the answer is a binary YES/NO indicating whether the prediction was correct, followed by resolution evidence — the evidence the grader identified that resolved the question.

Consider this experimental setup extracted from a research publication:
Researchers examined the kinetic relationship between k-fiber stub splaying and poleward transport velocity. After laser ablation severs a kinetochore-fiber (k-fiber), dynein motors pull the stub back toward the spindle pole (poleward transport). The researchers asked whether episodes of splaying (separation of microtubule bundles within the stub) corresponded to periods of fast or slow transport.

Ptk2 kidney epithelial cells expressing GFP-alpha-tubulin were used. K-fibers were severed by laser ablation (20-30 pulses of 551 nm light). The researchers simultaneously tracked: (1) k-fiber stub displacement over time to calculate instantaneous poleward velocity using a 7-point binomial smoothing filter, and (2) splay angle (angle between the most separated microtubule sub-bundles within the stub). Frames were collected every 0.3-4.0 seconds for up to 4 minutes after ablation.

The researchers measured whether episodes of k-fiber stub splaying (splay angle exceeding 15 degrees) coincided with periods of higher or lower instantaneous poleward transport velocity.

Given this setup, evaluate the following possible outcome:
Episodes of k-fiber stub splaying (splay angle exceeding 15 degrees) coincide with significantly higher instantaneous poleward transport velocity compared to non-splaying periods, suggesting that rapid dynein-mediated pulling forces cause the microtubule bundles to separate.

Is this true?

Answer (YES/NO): YES